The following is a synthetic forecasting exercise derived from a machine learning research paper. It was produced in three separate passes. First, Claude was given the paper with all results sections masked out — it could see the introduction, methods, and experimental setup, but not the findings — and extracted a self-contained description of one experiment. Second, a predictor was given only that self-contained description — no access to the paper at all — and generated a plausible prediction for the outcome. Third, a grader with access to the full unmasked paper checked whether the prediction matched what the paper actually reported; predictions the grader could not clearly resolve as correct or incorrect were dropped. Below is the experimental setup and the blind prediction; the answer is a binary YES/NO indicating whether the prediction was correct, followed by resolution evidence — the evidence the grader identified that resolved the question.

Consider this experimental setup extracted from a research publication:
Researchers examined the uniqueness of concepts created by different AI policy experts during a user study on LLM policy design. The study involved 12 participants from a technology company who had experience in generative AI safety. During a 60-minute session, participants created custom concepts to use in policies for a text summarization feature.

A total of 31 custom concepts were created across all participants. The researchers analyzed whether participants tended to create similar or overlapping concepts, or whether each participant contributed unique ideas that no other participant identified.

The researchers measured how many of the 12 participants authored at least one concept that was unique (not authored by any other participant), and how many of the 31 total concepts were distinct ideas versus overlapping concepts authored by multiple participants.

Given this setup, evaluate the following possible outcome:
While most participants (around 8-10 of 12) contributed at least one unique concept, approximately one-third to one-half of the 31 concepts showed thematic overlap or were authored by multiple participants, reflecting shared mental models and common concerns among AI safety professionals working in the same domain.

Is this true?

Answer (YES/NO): NO